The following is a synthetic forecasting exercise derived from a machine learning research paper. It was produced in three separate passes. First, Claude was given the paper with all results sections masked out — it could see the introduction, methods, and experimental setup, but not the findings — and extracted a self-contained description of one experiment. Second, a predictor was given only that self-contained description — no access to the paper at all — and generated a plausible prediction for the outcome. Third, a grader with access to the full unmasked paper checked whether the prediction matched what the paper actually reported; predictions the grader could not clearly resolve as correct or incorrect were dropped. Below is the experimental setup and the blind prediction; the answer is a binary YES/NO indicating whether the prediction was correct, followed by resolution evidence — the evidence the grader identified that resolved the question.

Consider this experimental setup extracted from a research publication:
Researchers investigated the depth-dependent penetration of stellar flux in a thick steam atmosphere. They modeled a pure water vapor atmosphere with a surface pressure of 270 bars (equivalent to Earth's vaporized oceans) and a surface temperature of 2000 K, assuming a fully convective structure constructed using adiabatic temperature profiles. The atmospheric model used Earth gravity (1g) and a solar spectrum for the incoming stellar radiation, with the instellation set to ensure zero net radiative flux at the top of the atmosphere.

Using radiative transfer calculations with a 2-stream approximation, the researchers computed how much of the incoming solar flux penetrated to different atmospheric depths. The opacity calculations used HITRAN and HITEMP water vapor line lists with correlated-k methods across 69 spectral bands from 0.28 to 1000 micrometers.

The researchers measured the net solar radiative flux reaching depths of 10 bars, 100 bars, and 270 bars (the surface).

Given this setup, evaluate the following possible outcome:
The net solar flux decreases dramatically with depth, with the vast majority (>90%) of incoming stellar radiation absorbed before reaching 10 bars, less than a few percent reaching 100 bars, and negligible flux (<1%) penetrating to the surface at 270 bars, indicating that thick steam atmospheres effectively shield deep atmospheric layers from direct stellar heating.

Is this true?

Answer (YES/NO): YES